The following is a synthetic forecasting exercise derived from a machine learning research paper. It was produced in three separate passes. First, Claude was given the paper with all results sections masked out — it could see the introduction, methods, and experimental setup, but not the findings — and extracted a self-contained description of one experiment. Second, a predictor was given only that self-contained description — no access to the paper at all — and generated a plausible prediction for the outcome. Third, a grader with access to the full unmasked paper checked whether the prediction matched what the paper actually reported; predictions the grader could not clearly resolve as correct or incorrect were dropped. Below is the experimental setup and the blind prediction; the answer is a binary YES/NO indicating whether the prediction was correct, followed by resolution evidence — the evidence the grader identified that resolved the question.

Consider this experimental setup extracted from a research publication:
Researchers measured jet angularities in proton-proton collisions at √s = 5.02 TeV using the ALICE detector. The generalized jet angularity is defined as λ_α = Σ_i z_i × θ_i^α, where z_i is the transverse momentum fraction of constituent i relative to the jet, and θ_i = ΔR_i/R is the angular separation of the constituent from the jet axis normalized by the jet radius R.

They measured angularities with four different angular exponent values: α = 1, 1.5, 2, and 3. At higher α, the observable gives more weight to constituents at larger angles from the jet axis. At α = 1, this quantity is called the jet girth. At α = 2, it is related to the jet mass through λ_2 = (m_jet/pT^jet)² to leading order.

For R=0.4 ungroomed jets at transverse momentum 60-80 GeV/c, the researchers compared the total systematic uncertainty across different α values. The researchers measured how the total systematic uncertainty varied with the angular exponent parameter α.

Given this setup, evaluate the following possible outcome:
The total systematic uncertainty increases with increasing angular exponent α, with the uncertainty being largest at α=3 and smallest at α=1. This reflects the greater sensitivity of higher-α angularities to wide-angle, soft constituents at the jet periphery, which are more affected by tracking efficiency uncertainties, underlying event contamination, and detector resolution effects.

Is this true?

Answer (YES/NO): NO